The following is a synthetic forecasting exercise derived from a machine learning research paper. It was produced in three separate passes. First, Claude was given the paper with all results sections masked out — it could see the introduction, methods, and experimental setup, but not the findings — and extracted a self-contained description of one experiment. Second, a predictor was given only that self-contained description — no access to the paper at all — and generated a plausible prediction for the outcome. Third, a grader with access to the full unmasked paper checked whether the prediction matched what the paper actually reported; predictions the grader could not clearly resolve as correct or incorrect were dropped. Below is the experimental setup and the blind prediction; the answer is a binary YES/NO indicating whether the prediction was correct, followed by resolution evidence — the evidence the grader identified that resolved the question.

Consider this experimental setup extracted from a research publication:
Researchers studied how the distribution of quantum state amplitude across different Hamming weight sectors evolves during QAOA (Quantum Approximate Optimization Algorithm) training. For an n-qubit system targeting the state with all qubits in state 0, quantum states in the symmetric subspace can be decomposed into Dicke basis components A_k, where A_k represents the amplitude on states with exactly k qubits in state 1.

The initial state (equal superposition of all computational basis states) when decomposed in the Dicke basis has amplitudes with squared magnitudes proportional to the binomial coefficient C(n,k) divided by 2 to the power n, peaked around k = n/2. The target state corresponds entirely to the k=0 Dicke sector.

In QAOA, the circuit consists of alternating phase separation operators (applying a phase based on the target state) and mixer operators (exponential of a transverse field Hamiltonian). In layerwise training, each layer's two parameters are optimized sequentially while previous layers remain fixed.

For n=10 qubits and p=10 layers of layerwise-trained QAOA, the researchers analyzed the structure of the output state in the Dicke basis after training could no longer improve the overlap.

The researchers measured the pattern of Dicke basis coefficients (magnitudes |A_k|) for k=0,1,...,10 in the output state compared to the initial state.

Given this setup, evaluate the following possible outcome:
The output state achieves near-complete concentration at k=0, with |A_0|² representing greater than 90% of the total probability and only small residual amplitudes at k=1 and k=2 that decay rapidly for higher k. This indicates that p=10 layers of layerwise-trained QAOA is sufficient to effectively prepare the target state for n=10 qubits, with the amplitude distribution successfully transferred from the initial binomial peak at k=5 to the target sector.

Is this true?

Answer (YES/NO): NO